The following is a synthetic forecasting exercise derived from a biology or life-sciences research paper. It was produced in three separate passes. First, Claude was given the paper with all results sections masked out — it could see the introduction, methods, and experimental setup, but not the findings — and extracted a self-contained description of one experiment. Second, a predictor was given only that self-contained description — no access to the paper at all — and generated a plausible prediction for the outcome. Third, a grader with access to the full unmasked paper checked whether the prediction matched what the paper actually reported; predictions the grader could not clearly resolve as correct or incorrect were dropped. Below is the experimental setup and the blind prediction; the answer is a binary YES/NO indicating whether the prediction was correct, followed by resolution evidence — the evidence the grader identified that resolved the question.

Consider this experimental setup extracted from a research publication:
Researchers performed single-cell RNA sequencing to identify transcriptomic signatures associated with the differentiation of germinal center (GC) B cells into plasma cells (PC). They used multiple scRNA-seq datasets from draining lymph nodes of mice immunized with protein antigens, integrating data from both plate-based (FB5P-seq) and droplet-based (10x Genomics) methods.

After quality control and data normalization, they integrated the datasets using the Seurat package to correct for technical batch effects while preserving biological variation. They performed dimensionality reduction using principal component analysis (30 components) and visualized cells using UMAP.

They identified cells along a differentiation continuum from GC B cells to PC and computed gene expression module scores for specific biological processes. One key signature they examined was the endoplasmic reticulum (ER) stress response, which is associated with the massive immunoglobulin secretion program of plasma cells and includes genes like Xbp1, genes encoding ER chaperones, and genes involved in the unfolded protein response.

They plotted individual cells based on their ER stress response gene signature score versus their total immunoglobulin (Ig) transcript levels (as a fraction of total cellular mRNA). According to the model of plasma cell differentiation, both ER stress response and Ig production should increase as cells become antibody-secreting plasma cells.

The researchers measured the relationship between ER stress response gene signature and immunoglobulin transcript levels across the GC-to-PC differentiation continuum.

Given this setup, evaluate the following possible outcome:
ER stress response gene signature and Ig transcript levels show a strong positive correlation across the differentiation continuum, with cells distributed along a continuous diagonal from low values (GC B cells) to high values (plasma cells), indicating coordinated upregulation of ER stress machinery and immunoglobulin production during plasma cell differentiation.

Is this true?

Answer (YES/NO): YES